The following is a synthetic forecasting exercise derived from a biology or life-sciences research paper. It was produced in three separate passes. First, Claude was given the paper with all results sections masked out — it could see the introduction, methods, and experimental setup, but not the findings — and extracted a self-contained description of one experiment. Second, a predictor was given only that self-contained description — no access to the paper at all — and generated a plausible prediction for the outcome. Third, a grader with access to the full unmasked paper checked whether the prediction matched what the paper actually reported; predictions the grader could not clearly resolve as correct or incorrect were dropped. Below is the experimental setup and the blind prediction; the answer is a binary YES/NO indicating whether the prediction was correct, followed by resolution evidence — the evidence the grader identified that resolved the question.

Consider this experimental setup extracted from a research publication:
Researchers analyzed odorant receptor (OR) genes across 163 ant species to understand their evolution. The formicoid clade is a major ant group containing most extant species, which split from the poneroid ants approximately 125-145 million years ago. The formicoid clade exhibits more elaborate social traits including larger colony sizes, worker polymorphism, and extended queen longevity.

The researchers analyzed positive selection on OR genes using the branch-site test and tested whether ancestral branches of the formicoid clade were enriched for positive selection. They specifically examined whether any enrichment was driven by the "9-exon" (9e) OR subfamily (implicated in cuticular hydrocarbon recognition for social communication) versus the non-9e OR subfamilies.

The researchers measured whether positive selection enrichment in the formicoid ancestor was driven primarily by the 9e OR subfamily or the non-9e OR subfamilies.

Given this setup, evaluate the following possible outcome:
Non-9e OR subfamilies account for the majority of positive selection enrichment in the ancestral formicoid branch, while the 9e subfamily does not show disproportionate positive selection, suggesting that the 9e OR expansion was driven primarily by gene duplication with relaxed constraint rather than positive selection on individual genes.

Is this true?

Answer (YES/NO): NO